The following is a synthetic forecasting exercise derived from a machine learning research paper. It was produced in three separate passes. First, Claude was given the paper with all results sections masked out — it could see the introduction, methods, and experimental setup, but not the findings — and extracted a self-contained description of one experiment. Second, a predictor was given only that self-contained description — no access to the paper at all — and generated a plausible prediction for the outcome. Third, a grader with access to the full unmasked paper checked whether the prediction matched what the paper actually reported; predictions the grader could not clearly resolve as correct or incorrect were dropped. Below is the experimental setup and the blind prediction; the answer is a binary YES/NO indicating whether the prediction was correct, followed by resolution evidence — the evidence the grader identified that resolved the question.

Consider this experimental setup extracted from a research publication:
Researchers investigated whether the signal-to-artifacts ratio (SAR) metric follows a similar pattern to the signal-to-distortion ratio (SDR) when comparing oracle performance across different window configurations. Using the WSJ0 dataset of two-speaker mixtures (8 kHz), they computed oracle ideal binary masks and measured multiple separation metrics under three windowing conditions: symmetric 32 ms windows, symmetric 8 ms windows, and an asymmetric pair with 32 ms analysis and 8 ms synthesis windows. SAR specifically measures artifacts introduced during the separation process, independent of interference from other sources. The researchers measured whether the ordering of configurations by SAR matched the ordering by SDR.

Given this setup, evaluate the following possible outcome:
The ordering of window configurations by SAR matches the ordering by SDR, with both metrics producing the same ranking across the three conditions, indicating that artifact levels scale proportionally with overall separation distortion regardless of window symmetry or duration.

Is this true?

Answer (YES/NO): YES